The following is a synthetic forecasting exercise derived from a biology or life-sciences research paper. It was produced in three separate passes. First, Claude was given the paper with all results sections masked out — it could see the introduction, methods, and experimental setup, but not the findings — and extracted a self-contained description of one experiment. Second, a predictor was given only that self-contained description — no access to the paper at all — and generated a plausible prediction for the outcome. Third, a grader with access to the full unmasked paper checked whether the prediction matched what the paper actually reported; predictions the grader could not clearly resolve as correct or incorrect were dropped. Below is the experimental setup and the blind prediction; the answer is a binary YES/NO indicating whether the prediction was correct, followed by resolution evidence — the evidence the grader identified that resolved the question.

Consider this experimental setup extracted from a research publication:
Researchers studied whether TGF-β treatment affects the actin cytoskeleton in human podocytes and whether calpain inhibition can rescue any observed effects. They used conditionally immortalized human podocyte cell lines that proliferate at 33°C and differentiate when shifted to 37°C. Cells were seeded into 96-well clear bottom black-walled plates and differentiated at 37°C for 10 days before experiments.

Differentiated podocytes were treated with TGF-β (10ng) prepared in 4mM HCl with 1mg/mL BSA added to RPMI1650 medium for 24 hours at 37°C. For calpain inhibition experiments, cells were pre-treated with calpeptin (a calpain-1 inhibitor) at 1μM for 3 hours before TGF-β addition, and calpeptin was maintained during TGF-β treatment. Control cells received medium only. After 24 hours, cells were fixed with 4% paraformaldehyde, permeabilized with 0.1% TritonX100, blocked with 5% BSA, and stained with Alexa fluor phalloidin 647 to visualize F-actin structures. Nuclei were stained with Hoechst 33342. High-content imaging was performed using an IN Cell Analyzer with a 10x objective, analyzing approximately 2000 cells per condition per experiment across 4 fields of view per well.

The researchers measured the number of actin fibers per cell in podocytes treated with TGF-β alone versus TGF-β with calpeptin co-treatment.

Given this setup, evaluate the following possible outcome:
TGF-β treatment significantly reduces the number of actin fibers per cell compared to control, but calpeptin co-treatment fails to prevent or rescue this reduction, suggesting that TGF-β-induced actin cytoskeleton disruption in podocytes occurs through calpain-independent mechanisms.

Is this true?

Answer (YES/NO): NO